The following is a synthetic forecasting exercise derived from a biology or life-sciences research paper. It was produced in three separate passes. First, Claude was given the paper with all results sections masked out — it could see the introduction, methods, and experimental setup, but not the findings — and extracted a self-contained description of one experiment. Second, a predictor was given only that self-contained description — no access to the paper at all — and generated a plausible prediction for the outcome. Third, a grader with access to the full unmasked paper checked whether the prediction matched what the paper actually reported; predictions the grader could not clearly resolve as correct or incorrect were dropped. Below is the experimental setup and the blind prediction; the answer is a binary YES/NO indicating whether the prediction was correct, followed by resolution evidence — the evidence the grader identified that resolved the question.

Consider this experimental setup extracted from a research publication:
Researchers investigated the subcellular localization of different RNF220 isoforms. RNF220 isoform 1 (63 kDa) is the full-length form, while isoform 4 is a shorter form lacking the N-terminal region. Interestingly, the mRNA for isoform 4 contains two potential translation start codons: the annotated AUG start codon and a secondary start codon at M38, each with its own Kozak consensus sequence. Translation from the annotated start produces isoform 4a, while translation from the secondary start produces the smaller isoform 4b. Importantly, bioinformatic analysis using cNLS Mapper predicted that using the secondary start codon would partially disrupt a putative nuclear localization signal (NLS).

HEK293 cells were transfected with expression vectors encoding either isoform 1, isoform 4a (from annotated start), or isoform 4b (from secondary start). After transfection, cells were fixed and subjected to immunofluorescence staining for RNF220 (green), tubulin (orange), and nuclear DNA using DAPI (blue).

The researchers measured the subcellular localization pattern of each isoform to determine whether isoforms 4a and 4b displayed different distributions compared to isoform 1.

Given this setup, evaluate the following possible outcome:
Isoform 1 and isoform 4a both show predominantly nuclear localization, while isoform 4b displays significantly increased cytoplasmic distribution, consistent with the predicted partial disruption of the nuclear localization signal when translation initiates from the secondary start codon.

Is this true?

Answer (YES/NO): YES